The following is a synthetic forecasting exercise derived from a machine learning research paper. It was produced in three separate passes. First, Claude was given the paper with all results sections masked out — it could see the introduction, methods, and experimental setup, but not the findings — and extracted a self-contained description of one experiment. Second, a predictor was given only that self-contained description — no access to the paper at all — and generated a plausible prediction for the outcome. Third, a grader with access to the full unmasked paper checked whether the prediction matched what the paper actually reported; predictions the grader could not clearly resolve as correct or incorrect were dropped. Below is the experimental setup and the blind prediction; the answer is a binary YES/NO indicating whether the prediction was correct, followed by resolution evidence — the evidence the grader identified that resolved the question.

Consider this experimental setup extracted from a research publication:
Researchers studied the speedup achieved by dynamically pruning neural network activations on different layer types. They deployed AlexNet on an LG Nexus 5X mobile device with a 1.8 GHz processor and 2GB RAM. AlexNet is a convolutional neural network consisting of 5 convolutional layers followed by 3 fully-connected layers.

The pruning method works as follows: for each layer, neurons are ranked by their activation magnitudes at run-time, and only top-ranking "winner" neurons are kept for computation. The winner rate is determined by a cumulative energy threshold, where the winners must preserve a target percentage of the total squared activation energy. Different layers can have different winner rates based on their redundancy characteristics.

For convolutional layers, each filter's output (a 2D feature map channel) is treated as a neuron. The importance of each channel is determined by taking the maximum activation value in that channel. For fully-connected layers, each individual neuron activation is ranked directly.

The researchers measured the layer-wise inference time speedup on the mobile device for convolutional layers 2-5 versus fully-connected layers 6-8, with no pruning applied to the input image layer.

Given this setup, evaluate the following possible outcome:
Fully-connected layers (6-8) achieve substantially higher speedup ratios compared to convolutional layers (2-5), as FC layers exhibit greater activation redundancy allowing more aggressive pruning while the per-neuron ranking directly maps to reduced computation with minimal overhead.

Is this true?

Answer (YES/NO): YES